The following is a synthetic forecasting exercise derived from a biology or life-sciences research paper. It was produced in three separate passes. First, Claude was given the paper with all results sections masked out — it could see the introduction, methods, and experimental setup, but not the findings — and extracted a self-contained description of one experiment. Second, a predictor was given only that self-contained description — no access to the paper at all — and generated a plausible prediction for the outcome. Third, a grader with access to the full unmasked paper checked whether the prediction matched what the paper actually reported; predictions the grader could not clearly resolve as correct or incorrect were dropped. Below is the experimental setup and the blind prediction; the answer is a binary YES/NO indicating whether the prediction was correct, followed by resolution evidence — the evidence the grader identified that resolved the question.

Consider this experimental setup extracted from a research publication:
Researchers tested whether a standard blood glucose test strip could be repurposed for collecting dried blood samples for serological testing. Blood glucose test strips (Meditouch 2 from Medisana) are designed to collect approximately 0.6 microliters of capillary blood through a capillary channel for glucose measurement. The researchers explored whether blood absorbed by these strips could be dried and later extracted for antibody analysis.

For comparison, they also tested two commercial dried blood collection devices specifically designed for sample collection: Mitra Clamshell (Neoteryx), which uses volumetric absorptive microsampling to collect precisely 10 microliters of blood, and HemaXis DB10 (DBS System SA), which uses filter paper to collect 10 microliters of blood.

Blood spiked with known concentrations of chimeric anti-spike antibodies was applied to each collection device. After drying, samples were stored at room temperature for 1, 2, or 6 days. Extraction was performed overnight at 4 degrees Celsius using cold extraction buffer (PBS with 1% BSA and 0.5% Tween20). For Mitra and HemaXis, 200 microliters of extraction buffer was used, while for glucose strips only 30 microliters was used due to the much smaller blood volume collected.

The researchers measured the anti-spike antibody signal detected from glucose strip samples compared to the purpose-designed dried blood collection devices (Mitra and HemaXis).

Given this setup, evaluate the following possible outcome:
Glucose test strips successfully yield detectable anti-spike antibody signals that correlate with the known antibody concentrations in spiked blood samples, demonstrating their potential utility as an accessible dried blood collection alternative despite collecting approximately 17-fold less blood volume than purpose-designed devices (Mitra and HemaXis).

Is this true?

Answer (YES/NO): YES